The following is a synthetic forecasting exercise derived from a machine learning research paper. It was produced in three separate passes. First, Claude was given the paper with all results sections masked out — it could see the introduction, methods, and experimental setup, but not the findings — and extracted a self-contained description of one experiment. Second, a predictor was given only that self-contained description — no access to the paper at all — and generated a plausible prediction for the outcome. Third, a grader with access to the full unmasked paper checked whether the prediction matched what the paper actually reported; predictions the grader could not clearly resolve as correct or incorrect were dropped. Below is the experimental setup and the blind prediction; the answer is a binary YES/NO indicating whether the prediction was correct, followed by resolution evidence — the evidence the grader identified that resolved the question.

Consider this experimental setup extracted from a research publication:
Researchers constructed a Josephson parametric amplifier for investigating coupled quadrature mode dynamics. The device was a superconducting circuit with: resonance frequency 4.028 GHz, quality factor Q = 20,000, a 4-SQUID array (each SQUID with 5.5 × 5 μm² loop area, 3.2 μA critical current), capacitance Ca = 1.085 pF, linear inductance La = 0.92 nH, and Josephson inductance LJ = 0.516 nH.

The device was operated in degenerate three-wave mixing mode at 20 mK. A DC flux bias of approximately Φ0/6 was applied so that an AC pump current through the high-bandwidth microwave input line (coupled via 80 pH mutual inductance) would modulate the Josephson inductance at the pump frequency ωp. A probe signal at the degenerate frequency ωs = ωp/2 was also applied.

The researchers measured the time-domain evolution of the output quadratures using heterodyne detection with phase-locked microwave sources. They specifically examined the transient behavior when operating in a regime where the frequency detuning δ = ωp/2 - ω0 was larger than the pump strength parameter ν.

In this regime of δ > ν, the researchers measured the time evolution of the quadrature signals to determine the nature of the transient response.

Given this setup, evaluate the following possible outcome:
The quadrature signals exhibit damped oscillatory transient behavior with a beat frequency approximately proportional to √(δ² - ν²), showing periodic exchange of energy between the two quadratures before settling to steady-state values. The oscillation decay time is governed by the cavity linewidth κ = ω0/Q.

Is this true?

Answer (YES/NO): YES